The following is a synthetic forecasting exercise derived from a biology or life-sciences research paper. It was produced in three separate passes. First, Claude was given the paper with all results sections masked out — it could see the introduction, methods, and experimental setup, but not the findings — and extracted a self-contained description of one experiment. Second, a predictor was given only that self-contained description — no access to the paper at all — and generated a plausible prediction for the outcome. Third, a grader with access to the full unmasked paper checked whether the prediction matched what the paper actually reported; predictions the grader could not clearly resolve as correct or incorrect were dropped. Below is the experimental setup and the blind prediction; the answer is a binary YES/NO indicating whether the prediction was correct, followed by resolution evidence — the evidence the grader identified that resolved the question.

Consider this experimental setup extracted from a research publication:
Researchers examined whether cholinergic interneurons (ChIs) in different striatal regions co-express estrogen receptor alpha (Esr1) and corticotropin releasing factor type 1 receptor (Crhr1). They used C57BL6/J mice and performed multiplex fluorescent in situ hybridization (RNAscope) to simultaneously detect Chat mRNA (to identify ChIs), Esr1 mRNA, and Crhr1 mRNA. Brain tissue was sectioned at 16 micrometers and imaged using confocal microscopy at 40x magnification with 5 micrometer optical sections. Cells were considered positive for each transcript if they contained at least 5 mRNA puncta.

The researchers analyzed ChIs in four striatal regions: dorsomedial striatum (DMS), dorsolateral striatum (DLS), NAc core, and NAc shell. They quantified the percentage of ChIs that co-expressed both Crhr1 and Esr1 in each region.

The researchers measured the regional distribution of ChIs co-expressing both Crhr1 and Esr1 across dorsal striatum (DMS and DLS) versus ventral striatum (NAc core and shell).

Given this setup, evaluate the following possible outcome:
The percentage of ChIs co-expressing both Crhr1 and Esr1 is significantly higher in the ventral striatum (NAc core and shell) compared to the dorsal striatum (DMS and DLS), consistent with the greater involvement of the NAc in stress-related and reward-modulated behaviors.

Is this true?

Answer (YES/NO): YES